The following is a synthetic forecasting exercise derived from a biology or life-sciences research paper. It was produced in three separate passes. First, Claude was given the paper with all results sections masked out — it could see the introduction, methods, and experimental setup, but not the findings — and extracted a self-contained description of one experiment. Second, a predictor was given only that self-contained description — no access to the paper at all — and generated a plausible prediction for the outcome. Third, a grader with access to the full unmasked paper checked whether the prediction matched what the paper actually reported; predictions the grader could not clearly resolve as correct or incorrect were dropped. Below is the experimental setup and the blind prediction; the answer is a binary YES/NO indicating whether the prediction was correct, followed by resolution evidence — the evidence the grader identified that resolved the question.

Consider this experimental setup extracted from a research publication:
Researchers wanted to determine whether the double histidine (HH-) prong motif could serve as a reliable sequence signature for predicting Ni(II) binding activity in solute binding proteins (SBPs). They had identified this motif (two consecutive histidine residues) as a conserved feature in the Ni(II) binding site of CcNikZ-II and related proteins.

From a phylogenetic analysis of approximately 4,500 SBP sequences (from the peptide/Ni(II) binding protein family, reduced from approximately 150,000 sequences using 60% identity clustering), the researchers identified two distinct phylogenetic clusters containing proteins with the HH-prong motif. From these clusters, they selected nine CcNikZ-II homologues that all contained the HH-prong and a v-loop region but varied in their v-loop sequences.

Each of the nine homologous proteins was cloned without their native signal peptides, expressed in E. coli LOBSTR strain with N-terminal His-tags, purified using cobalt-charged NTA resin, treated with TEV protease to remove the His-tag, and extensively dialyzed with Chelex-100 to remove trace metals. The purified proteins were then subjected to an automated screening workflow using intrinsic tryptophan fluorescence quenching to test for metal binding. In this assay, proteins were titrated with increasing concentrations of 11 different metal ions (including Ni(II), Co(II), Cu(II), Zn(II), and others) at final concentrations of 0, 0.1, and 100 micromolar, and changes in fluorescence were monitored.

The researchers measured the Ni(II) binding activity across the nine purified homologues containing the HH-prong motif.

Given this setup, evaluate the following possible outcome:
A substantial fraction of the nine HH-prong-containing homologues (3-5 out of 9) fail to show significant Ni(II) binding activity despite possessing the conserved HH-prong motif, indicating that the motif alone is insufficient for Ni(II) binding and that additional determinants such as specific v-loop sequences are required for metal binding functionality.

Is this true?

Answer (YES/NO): NO